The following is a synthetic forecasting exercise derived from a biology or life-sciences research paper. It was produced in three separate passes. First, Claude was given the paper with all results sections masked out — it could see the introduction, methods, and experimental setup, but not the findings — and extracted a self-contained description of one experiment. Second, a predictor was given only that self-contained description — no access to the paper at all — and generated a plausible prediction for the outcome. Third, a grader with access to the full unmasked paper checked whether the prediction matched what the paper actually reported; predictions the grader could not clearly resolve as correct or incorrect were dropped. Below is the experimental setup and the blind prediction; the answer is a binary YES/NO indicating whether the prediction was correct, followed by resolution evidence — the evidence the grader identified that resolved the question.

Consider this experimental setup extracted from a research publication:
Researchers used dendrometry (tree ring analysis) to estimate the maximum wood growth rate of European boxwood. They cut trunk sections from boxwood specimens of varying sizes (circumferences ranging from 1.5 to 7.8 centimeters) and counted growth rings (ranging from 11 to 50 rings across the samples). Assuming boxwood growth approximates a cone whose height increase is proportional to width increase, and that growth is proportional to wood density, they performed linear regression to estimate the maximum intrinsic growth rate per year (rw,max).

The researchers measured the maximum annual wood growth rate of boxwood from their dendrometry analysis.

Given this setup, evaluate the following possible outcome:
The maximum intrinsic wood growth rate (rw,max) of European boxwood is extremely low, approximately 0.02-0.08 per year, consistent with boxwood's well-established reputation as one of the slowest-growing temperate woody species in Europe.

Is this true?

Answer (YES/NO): NO